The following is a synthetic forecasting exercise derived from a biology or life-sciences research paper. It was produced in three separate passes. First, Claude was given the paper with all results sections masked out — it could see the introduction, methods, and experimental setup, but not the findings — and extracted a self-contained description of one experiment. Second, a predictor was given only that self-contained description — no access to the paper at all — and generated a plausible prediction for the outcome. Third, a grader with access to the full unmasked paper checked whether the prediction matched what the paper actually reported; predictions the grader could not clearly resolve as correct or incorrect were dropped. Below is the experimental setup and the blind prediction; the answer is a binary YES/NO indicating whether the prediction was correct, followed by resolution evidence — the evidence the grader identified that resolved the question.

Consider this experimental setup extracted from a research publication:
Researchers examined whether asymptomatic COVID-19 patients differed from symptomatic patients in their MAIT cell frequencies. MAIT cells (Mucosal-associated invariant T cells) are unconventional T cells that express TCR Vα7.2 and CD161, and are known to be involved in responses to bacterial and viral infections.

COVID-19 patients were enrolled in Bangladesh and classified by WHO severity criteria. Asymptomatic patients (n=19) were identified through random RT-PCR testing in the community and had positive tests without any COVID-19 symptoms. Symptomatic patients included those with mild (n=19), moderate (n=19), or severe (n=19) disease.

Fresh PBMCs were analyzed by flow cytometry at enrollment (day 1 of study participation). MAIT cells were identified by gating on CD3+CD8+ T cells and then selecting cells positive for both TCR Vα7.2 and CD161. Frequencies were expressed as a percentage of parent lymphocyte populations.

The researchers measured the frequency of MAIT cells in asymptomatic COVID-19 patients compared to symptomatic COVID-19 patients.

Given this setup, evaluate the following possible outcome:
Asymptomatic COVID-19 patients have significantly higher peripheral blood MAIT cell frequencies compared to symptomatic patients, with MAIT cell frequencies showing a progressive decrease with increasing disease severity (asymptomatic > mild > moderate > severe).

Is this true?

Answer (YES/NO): NO